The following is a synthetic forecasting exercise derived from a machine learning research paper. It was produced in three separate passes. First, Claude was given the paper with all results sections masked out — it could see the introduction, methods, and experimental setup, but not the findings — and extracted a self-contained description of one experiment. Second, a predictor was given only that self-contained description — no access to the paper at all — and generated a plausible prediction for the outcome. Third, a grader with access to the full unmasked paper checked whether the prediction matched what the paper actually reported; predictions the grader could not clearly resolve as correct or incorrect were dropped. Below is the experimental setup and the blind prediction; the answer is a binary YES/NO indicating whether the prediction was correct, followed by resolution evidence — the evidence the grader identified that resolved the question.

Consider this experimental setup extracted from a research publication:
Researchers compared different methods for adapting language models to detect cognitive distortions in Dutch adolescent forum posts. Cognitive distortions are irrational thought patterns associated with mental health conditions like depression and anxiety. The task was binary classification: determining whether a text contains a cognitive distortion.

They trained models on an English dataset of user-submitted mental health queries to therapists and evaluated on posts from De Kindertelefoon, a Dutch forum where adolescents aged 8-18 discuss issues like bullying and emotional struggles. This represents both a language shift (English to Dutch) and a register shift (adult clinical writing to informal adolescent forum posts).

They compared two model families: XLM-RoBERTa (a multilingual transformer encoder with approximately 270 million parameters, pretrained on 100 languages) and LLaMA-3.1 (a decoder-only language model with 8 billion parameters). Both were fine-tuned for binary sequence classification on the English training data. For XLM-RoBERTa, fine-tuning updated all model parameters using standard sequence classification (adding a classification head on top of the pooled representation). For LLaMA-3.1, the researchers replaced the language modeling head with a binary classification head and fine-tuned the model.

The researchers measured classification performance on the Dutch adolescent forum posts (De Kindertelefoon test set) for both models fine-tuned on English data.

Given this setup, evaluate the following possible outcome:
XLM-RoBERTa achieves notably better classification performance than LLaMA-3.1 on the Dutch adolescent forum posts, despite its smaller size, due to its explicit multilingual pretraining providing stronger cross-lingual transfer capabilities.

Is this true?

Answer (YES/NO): NO